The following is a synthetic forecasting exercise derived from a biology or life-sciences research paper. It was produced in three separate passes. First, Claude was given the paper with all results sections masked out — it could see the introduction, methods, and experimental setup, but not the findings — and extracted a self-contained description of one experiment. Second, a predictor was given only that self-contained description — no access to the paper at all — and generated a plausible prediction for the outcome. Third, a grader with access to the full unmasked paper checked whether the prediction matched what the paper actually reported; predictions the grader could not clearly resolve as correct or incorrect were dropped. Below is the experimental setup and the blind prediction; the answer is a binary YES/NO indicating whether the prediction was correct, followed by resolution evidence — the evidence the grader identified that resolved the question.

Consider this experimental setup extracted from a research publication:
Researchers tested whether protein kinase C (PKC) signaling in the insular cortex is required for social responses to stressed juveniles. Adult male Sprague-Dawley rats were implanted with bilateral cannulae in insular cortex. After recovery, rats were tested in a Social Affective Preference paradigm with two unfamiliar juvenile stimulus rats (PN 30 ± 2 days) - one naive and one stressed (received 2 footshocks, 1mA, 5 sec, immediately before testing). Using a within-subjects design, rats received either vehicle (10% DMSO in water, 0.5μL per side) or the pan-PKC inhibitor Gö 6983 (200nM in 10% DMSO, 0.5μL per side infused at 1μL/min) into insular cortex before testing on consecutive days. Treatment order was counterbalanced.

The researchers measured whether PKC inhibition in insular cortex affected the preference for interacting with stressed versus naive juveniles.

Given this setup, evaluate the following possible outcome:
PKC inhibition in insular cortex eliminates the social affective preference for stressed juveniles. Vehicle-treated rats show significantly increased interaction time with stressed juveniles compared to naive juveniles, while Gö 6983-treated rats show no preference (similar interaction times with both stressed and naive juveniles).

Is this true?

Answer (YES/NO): NO